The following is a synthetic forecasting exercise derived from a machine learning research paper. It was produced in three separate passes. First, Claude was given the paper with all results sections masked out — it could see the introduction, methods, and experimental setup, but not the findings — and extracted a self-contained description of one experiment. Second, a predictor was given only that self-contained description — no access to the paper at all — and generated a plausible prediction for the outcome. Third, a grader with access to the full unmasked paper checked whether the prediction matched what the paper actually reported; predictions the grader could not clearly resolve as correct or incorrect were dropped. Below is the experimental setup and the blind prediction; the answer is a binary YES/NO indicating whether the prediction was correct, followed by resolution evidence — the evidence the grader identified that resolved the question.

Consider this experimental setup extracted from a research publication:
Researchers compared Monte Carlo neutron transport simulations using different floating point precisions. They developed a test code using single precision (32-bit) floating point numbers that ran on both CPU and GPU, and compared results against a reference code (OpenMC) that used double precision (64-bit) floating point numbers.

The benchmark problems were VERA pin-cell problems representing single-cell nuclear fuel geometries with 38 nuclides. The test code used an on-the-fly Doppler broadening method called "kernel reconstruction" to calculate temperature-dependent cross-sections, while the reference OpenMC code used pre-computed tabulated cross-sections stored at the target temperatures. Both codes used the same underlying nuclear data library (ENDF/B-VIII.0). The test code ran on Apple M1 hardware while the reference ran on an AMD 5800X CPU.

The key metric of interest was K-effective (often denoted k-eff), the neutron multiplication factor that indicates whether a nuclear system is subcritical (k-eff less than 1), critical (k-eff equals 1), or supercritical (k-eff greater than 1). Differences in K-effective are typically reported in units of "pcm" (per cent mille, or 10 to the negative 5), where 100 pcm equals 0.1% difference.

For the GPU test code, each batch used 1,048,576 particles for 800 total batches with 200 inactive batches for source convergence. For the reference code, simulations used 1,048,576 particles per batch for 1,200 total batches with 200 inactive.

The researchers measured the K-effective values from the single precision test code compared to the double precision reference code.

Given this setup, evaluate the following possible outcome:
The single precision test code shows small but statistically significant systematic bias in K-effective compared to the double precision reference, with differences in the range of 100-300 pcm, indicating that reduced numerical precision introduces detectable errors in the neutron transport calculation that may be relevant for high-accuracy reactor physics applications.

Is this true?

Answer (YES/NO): NO